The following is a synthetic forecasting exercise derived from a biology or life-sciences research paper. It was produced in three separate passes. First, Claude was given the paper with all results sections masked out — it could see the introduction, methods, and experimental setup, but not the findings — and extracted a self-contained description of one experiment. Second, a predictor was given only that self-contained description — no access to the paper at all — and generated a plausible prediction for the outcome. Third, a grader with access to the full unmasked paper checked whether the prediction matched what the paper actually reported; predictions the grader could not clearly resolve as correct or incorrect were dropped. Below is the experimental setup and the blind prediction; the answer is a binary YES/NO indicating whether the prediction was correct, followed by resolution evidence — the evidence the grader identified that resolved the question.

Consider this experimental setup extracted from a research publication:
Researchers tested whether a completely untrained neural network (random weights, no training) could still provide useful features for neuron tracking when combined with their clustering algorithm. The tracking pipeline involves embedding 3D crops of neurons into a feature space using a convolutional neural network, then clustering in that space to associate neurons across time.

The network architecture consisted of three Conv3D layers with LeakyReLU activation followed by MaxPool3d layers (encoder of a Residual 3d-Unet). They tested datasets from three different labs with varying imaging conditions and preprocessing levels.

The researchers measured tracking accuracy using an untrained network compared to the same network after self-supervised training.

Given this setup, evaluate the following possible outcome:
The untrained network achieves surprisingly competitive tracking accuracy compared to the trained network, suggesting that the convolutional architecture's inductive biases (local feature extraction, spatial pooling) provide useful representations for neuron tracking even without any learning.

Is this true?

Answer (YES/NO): YES